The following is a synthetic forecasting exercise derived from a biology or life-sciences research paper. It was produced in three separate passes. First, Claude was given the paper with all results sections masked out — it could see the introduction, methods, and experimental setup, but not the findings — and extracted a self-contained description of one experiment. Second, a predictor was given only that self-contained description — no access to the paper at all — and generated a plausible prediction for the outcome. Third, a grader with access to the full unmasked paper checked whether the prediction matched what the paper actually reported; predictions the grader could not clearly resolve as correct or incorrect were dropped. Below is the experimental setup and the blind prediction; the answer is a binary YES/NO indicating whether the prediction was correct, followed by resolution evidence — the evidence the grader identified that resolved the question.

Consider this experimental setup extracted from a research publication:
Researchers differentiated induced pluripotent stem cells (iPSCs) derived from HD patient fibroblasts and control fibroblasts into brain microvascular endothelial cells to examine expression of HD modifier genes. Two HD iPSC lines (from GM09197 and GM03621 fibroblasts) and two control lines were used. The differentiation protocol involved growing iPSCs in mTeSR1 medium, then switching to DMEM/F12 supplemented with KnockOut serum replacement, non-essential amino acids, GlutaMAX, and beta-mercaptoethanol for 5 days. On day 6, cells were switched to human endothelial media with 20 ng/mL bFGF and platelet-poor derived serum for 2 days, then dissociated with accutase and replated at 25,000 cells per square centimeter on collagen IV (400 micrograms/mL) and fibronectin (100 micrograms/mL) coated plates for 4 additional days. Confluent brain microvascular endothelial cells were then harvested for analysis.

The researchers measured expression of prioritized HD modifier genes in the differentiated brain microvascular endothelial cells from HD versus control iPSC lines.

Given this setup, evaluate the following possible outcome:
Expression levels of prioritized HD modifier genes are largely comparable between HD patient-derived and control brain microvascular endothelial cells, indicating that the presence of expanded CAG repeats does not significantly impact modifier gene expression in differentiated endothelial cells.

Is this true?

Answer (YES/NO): NO